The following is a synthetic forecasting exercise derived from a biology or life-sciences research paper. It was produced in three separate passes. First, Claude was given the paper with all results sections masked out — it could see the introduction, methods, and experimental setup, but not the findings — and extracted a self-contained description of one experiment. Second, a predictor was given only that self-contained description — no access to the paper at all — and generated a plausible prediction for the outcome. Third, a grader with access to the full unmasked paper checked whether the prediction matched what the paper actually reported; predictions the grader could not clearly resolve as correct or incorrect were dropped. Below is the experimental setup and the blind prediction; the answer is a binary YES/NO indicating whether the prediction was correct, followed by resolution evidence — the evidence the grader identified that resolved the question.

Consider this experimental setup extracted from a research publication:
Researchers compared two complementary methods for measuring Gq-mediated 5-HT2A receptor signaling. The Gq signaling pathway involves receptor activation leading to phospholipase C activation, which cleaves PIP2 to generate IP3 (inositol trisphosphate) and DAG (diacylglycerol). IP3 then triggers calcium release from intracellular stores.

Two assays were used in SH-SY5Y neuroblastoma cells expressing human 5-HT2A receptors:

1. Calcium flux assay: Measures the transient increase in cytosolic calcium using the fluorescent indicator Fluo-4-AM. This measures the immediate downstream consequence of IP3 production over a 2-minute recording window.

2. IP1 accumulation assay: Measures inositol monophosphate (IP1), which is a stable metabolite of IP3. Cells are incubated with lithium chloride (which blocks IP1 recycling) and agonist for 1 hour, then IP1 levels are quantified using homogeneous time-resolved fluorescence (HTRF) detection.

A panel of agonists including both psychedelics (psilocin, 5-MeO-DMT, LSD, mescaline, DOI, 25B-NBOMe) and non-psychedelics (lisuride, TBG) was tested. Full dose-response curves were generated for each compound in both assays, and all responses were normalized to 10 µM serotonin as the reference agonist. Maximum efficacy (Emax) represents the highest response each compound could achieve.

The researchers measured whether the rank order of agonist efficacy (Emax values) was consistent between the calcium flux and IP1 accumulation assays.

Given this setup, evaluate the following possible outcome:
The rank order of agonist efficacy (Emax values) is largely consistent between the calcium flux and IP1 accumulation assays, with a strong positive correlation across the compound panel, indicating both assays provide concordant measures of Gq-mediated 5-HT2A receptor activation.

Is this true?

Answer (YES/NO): NO